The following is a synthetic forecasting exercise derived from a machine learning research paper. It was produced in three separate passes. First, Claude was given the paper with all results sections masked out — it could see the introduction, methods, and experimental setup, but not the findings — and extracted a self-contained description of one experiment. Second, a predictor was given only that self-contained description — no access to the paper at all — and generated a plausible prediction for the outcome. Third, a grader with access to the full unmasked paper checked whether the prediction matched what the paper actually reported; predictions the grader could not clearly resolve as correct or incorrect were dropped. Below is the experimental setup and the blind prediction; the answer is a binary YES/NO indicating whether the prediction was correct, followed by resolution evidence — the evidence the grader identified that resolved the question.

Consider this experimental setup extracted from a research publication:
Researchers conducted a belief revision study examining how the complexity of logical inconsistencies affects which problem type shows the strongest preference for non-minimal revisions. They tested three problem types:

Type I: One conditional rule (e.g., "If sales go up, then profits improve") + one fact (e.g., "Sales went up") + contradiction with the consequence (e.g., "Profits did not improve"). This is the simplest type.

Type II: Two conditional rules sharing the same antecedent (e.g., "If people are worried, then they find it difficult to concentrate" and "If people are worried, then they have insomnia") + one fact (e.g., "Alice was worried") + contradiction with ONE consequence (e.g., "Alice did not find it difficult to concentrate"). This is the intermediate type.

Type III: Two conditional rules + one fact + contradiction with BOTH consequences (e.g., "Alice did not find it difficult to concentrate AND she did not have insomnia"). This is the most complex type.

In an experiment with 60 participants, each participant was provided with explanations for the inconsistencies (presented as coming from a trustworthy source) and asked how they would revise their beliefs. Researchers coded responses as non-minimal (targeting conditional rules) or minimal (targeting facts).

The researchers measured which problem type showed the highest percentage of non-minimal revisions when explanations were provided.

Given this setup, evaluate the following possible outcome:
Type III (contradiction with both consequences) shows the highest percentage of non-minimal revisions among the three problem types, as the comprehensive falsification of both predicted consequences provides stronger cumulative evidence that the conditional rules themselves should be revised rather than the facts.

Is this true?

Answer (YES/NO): NO